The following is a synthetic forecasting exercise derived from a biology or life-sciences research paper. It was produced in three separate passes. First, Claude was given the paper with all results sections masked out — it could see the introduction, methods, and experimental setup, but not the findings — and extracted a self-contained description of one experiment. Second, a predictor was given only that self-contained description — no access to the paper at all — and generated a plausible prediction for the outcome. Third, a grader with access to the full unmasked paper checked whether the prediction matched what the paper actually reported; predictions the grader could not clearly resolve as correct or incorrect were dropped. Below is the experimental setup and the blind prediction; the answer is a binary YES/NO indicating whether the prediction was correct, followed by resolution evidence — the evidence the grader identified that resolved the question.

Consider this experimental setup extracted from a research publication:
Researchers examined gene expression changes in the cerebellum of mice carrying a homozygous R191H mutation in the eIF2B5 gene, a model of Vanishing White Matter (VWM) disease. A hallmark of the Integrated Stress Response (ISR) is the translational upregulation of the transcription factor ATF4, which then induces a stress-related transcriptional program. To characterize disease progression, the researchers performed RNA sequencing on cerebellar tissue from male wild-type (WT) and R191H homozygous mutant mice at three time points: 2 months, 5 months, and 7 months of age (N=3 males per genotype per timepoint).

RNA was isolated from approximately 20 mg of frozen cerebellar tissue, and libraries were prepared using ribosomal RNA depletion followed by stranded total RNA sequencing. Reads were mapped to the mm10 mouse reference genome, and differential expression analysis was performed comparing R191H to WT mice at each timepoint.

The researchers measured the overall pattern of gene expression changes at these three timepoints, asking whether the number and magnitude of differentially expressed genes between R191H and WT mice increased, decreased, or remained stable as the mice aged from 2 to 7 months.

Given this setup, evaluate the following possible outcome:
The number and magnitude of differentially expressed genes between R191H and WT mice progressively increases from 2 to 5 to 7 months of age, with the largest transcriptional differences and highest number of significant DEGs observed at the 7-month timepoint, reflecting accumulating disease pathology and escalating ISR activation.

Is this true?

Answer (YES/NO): NO